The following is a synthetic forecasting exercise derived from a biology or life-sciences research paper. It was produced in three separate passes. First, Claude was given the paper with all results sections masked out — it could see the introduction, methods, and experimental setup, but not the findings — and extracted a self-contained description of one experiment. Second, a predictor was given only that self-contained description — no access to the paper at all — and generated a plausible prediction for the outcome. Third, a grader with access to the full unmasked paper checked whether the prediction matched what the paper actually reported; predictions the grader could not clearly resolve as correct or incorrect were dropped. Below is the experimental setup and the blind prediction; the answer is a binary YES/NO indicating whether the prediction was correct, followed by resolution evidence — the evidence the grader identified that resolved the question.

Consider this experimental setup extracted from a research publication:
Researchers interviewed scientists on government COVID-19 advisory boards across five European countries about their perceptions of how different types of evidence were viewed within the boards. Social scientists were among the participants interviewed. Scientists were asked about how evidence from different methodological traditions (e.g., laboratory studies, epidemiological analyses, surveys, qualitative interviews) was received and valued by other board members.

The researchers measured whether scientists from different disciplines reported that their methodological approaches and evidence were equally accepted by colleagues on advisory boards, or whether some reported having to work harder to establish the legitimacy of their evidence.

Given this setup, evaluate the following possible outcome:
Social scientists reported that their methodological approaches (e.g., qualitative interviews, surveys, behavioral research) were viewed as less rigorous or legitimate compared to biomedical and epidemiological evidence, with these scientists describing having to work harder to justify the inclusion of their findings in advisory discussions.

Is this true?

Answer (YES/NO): YES